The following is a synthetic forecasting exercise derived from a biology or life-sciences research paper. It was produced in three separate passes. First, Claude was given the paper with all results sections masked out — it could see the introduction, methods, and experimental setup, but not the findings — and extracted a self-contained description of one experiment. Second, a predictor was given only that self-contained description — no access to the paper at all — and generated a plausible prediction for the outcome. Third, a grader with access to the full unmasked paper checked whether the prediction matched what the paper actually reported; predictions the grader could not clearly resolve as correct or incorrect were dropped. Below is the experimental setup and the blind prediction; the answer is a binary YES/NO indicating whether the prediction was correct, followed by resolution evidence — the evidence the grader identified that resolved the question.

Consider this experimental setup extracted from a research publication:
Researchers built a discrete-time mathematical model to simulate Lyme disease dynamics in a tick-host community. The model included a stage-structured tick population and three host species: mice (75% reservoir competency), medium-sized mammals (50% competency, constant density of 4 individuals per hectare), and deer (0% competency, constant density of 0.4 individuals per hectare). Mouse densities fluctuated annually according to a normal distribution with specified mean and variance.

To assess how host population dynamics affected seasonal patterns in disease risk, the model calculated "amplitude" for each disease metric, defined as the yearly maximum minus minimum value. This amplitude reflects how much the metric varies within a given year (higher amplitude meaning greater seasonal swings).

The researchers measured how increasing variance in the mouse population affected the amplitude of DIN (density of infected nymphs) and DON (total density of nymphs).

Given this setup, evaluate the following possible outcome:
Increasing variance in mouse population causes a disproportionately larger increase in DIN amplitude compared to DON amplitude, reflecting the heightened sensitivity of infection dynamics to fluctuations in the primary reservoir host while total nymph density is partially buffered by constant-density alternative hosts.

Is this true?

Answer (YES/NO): NO